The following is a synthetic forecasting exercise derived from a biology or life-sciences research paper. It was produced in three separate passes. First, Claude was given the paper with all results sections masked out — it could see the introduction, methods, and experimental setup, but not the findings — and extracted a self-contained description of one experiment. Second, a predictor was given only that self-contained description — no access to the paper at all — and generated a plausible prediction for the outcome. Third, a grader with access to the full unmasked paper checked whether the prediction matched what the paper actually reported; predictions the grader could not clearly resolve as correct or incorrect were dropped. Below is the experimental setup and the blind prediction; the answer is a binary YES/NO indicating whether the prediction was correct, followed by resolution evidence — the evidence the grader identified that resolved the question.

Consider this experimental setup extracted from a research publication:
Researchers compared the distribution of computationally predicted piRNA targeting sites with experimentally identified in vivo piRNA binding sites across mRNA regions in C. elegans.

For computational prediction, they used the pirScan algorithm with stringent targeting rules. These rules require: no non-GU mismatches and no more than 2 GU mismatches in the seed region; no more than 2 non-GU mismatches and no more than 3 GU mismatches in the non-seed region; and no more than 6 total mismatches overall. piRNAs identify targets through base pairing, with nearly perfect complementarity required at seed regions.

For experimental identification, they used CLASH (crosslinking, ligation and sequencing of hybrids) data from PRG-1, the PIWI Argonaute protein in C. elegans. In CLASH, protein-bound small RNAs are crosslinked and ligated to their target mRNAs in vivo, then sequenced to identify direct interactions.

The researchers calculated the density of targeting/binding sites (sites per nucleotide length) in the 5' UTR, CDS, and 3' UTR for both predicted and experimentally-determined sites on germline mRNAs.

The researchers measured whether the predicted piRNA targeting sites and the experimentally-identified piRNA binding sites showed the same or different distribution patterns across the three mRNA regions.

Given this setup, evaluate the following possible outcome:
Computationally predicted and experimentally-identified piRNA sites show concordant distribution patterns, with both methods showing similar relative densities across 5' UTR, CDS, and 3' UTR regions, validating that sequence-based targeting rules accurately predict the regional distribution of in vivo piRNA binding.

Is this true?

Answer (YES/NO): NO